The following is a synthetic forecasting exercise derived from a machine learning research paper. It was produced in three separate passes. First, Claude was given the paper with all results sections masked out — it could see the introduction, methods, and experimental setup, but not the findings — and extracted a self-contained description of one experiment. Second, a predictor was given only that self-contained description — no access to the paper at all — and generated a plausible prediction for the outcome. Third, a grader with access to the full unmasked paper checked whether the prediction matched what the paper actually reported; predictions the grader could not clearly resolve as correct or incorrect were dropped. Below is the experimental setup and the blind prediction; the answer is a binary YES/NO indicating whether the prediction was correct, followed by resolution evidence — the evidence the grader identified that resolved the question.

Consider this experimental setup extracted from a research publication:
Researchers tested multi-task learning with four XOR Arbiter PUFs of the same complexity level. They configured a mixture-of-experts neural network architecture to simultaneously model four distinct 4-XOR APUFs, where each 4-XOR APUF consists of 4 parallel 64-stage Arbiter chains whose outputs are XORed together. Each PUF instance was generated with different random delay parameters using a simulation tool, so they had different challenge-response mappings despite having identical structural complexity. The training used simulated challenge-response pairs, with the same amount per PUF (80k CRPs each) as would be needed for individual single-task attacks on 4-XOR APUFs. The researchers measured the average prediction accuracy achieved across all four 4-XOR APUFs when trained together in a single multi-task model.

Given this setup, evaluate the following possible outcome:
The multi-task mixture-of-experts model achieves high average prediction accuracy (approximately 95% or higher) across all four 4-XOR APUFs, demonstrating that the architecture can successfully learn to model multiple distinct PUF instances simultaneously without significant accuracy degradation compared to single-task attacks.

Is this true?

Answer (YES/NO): NO